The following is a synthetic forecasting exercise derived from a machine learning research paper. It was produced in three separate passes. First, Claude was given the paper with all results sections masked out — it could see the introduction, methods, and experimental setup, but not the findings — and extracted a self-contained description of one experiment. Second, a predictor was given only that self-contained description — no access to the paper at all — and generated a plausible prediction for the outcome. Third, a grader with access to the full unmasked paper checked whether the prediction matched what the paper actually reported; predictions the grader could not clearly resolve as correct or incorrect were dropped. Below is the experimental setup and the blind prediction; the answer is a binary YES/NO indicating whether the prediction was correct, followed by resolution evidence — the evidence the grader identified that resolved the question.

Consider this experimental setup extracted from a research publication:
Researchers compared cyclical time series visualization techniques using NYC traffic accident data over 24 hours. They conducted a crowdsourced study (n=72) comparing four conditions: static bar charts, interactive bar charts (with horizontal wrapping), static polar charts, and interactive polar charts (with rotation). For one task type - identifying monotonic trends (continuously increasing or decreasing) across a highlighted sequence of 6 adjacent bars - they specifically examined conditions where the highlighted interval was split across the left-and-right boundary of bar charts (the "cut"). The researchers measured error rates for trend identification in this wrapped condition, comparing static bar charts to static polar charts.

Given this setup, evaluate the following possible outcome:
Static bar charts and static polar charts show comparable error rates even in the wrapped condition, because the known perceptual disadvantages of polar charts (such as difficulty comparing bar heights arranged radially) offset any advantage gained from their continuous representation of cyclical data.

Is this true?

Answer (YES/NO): NO